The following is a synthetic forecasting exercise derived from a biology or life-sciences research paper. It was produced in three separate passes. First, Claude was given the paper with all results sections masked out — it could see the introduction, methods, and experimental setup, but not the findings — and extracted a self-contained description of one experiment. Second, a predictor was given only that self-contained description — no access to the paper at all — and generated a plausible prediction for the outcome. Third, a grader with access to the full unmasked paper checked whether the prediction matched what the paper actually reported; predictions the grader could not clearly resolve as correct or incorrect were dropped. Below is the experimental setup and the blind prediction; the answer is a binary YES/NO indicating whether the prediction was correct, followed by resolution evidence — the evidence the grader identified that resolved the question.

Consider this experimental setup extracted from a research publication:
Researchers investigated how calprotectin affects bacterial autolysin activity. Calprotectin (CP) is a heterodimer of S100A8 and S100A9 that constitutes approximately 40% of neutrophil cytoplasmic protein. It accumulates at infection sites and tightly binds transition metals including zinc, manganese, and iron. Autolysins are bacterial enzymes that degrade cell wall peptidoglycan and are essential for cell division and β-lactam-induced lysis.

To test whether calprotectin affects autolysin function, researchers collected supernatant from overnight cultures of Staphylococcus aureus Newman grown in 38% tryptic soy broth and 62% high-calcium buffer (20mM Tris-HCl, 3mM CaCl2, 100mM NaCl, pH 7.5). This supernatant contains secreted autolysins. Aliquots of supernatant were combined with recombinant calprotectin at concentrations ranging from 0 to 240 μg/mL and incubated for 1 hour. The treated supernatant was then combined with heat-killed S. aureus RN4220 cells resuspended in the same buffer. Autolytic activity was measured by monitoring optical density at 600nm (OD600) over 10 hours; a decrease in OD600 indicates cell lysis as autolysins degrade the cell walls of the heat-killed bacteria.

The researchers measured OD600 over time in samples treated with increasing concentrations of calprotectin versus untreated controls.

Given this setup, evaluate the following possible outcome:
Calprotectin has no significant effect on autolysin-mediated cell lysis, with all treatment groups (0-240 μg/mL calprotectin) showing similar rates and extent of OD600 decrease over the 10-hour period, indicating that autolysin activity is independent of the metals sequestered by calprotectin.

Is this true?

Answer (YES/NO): NO